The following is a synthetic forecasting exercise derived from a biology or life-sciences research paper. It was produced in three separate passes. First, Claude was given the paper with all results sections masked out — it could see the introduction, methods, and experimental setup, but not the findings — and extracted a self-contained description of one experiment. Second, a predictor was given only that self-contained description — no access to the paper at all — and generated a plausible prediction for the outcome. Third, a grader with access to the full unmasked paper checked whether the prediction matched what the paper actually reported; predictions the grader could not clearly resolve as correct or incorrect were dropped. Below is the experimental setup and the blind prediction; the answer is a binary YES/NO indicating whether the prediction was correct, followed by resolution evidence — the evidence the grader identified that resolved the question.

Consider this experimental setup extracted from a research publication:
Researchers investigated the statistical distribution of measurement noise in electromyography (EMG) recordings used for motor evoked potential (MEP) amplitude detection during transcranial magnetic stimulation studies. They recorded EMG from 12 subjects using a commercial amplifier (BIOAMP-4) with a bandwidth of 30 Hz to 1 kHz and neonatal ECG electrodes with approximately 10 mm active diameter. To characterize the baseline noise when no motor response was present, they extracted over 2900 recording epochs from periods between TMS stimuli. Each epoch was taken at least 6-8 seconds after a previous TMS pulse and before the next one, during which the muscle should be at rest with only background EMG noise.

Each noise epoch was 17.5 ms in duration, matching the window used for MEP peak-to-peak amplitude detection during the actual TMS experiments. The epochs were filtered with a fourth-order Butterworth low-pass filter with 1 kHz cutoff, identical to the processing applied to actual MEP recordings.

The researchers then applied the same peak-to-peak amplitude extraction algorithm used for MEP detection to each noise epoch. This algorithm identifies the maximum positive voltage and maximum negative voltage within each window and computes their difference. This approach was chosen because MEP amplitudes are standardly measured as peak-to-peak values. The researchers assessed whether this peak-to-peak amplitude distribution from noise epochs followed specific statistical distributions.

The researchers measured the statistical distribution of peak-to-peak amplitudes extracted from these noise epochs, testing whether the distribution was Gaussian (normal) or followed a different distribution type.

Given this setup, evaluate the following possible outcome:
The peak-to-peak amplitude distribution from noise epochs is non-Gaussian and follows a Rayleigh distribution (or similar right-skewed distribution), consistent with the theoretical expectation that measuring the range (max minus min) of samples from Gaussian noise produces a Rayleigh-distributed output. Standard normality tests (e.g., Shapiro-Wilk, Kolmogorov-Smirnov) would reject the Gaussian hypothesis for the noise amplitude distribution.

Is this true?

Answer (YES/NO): NO